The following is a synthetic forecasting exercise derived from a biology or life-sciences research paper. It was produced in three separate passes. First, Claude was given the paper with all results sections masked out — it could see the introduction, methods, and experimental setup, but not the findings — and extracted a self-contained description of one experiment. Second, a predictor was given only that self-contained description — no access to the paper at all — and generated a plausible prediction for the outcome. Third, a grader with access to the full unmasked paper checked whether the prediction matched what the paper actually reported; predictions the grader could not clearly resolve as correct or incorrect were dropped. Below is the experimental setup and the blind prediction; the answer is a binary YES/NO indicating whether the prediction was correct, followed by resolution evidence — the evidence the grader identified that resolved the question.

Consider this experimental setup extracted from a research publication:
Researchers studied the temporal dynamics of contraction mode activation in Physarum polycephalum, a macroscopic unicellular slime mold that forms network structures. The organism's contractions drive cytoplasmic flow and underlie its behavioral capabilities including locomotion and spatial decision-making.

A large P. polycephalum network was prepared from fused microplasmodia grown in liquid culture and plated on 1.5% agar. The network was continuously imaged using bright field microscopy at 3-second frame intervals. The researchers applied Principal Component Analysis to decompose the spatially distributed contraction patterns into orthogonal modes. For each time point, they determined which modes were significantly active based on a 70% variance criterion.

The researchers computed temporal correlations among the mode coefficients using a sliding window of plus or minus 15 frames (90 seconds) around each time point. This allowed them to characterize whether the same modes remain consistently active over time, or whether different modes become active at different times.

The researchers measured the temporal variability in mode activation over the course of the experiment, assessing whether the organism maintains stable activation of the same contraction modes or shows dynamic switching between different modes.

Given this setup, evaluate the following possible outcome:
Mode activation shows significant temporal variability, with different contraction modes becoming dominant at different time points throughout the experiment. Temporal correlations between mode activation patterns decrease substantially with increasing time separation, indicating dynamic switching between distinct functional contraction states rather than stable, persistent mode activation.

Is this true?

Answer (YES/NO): YES